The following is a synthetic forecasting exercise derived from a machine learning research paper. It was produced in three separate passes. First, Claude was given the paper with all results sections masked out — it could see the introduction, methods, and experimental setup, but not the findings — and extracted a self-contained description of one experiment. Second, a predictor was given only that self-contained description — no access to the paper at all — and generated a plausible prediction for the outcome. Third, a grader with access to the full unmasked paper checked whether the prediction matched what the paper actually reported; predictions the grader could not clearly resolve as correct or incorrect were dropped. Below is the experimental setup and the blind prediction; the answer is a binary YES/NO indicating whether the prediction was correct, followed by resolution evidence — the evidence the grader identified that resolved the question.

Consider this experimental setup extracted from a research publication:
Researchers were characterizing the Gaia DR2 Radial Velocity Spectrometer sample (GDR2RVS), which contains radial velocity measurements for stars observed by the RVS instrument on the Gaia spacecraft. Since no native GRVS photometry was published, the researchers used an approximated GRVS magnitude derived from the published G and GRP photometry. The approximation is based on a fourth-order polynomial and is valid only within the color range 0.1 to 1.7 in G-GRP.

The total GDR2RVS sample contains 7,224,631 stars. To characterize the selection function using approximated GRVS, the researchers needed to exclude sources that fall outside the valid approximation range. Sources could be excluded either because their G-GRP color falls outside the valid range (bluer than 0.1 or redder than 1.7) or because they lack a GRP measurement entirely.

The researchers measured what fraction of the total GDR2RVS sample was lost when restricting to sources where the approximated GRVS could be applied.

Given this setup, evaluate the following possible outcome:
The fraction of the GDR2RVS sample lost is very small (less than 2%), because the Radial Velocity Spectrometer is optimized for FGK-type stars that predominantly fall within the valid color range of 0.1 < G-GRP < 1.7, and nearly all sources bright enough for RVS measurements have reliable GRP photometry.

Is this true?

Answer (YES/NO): YES